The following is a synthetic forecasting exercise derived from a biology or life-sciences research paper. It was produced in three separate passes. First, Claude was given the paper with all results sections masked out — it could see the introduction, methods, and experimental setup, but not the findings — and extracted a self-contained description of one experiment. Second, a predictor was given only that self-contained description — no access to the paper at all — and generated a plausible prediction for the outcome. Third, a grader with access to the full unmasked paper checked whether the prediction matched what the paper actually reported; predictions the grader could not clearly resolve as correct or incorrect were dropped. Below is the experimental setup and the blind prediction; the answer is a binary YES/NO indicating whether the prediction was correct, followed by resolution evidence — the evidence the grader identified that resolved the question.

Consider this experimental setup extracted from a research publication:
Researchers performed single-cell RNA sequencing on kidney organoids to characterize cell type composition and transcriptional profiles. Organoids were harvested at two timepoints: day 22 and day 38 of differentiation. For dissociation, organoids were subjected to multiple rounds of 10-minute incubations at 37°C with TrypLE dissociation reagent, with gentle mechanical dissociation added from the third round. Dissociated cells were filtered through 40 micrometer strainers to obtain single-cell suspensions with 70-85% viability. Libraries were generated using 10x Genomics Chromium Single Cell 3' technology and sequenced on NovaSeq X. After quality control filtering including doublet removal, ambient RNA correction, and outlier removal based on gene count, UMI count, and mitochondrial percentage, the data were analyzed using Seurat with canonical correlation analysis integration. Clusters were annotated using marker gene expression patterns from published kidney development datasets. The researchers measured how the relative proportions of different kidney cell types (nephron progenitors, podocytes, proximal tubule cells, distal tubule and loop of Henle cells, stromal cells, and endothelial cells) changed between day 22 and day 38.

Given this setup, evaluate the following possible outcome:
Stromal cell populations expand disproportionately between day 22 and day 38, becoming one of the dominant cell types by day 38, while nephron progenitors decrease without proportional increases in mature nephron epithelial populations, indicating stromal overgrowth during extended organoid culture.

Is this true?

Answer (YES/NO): NO